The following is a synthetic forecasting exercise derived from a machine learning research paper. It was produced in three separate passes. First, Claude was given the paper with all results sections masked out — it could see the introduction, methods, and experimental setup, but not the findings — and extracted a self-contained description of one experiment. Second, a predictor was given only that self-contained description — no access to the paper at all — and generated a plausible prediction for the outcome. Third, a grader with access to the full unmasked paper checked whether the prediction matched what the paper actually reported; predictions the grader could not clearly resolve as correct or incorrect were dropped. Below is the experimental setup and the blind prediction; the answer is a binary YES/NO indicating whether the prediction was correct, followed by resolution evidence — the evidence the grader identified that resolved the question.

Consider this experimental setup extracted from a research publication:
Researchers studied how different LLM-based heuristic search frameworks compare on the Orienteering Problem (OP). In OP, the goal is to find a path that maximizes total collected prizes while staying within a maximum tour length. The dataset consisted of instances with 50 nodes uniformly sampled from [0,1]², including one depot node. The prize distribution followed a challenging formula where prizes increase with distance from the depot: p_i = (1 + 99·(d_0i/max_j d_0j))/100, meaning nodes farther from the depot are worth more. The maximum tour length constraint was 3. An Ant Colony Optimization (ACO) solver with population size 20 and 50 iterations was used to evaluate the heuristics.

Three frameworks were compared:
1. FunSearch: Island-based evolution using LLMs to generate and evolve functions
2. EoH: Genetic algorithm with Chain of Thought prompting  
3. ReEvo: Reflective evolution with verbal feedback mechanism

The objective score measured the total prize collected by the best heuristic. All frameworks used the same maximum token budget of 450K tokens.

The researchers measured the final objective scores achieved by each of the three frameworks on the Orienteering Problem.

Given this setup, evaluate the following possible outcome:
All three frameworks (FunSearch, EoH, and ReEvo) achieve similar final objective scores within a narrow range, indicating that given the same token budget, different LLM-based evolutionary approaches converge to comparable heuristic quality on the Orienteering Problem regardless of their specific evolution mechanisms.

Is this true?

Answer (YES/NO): NO